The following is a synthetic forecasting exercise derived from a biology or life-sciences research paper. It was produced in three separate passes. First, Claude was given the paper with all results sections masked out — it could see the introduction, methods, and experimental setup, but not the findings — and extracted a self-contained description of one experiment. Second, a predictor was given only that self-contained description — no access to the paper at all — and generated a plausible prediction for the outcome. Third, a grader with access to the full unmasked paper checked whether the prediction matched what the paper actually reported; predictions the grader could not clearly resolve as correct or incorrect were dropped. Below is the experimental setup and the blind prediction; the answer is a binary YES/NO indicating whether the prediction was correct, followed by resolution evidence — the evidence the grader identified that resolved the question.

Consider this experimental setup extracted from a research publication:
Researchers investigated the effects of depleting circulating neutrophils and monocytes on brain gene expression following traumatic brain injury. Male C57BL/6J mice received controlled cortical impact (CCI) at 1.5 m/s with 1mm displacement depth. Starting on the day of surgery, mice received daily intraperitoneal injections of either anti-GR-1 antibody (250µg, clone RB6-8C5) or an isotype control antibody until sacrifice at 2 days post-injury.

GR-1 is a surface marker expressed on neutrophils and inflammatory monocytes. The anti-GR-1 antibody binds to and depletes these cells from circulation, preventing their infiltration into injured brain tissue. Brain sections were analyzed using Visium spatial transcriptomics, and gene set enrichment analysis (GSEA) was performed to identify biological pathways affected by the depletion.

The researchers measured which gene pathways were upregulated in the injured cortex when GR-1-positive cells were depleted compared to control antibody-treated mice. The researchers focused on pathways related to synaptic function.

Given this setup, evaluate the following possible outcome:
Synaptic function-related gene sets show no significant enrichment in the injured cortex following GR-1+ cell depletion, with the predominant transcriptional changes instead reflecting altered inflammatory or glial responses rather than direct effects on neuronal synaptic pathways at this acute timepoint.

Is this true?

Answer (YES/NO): NO